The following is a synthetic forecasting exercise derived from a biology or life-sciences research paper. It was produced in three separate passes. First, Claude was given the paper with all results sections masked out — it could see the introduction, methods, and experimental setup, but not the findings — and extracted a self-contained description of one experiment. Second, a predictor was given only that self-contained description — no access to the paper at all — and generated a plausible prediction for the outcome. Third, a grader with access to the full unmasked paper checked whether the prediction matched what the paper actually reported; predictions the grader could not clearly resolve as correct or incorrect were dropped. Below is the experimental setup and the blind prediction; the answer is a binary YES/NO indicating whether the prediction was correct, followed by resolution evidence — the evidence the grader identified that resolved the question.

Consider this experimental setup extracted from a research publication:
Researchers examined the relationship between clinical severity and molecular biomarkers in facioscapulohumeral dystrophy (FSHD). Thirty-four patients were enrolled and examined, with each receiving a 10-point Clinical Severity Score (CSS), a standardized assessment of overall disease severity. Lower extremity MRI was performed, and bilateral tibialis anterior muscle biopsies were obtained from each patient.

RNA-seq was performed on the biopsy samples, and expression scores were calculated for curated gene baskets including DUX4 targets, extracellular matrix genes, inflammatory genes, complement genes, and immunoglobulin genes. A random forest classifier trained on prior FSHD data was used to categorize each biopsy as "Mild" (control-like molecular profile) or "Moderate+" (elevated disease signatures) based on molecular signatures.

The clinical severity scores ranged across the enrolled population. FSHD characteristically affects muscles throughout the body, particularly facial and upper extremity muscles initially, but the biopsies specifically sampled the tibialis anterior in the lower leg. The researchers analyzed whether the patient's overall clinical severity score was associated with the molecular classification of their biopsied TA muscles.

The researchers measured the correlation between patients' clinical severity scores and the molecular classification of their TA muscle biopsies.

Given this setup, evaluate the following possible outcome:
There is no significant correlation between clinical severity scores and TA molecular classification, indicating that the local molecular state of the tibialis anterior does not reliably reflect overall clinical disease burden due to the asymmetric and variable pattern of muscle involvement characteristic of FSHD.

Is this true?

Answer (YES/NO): NO